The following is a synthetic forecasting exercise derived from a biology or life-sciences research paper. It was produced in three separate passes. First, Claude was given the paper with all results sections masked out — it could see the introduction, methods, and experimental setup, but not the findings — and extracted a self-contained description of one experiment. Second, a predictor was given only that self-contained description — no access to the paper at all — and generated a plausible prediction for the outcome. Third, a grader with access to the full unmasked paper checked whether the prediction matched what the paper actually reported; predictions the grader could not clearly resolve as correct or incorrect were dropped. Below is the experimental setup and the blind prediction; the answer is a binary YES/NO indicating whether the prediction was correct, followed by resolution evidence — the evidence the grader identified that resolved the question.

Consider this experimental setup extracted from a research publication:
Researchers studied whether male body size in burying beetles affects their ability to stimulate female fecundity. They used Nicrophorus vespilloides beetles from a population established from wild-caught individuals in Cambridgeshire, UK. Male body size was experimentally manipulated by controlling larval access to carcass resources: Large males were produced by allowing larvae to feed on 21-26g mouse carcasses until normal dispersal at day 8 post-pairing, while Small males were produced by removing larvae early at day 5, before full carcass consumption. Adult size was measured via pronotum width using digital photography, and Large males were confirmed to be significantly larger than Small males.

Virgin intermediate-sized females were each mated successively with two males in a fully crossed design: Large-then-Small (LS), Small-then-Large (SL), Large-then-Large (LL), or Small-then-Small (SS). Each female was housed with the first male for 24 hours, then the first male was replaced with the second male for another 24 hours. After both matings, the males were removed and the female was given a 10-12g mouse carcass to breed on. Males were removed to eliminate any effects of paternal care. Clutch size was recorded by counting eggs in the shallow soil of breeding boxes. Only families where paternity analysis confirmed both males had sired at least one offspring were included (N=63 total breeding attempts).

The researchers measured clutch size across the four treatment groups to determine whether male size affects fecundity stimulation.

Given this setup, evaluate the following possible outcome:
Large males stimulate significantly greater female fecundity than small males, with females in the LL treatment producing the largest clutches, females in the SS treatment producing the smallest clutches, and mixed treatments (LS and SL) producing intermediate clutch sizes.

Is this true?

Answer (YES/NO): NO